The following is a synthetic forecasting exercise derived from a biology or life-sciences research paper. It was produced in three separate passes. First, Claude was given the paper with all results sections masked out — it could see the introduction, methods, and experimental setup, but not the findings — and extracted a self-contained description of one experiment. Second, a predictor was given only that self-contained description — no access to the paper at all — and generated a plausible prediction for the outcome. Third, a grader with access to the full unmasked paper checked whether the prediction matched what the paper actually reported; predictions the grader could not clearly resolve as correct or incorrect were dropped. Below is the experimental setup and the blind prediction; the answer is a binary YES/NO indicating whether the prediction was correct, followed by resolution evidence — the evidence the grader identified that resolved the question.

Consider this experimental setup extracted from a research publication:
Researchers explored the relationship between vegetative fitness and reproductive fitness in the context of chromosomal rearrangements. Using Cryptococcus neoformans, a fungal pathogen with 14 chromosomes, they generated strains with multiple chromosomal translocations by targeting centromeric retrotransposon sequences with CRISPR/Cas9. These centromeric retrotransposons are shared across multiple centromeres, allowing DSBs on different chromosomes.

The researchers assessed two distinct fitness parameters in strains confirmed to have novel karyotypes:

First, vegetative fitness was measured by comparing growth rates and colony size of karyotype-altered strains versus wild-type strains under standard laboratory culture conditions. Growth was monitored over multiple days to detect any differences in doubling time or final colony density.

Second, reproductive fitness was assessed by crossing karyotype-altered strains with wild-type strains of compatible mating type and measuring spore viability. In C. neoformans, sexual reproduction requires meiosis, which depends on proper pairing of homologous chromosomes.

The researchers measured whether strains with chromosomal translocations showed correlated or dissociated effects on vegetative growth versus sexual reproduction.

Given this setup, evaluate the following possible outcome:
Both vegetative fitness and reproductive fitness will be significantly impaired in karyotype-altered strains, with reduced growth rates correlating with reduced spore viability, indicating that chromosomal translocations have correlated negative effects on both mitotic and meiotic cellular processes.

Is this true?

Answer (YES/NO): NO